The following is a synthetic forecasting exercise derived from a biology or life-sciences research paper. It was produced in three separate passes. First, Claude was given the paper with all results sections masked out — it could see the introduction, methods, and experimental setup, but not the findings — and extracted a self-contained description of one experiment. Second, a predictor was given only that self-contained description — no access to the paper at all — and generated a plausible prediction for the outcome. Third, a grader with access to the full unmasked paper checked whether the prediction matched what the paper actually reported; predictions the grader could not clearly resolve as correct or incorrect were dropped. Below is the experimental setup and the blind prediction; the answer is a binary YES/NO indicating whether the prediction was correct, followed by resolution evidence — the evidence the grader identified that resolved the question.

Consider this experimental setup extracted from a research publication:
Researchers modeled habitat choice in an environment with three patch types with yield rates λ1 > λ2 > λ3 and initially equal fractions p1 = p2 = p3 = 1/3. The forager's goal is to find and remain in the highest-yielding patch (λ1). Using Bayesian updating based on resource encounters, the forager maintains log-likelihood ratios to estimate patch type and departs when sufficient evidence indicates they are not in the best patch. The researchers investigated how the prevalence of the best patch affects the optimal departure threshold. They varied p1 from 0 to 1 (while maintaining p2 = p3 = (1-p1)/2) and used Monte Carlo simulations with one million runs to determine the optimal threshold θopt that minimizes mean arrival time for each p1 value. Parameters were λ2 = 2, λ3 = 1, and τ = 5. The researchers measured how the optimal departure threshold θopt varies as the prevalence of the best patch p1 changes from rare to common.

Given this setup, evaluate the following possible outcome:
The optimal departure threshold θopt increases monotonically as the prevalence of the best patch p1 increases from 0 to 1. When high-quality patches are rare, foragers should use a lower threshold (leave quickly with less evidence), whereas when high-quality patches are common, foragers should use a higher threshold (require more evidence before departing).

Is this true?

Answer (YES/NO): NO